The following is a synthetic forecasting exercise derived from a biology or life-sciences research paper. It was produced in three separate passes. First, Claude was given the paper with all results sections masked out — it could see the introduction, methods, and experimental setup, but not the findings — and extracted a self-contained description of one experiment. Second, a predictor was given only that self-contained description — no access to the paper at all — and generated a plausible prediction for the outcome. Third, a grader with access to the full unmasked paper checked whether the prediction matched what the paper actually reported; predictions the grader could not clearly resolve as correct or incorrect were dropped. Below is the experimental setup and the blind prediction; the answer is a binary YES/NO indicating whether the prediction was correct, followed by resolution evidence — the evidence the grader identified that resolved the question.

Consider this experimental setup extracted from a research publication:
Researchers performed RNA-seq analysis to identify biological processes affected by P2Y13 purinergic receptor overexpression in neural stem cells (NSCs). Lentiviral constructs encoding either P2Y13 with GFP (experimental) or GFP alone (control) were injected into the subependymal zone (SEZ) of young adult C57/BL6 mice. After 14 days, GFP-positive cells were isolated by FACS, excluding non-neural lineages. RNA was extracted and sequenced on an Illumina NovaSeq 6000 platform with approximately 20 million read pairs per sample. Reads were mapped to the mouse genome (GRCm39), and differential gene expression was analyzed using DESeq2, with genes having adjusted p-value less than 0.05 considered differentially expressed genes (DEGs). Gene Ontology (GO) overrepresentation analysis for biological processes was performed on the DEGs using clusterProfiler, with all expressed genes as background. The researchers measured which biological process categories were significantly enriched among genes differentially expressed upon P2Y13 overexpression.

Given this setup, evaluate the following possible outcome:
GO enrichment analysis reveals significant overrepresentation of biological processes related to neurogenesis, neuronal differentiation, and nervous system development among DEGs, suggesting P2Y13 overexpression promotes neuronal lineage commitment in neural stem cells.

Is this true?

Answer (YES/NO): NO